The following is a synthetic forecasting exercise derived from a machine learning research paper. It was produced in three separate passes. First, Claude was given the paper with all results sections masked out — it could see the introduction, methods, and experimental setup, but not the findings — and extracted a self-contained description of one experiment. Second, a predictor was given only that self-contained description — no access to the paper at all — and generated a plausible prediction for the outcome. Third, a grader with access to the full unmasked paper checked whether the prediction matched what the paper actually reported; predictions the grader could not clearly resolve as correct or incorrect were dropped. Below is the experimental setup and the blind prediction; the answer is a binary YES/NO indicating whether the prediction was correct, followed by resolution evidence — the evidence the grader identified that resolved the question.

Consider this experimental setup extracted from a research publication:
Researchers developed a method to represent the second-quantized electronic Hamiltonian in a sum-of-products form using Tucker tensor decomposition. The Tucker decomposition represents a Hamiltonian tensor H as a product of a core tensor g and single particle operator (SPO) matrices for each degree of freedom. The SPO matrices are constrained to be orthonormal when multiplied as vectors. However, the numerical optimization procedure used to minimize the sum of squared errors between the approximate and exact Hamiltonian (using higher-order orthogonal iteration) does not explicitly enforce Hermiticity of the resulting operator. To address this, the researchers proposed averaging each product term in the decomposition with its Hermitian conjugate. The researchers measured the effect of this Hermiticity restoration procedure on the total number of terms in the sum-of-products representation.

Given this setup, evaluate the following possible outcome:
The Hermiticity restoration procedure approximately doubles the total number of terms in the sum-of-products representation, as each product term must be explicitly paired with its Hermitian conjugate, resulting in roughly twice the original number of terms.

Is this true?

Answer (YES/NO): YES